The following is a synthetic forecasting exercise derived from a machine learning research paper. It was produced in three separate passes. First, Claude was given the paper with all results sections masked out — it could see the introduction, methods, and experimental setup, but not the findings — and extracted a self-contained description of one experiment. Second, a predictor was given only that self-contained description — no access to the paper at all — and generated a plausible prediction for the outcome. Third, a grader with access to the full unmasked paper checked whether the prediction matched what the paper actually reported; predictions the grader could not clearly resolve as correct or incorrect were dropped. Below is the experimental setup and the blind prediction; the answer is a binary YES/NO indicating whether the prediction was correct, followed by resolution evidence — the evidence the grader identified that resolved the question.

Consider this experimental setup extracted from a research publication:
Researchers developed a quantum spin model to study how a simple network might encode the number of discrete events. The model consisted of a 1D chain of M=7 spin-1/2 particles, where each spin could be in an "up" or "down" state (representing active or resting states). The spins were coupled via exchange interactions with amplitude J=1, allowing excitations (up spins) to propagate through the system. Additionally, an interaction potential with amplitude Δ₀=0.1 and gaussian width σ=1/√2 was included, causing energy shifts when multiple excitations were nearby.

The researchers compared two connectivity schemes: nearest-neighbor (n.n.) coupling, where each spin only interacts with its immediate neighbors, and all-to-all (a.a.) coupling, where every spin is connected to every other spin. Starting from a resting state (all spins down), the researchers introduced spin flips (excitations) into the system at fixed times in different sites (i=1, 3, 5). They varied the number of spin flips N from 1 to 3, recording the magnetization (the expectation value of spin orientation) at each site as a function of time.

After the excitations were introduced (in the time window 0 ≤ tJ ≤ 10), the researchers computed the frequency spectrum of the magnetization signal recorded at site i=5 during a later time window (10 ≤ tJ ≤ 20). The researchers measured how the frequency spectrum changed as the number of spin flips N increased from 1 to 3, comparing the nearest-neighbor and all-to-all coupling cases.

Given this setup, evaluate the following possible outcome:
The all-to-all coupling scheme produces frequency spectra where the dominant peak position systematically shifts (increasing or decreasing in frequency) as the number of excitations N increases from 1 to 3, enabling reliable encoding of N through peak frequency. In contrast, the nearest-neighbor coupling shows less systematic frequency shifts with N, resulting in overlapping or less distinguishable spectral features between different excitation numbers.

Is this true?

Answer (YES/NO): NO